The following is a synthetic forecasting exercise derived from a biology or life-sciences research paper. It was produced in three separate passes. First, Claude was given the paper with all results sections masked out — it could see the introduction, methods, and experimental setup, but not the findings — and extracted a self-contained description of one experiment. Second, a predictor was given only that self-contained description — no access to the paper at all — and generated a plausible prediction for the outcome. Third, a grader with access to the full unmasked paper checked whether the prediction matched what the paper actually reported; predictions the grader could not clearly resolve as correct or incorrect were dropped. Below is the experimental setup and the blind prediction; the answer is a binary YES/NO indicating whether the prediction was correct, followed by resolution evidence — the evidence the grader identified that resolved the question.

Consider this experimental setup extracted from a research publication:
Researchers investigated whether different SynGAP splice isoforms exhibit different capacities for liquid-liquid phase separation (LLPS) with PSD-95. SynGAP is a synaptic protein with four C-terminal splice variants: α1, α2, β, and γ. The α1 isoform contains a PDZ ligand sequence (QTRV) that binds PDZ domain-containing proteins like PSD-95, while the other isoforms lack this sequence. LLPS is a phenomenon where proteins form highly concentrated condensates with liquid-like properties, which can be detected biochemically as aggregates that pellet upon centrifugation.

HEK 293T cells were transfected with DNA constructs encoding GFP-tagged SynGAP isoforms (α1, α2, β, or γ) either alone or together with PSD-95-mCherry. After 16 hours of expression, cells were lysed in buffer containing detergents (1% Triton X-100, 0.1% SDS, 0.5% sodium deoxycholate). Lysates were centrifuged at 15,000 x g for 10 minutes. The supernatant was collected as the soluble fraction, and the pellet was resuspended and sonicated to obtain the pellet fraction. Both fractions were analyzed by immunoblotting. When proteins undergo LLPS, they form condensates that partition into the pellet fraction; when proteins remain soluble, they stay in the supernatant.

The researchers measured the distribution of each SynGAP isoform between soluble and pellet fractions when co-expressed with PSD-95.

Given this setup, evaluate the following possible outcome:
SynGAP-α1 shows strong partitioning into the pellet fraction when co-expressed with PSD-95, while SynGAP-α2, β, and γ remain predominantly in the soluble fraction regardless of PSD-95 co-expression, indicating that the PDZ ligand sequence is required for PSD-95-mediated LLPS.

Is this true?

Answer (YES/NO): NO